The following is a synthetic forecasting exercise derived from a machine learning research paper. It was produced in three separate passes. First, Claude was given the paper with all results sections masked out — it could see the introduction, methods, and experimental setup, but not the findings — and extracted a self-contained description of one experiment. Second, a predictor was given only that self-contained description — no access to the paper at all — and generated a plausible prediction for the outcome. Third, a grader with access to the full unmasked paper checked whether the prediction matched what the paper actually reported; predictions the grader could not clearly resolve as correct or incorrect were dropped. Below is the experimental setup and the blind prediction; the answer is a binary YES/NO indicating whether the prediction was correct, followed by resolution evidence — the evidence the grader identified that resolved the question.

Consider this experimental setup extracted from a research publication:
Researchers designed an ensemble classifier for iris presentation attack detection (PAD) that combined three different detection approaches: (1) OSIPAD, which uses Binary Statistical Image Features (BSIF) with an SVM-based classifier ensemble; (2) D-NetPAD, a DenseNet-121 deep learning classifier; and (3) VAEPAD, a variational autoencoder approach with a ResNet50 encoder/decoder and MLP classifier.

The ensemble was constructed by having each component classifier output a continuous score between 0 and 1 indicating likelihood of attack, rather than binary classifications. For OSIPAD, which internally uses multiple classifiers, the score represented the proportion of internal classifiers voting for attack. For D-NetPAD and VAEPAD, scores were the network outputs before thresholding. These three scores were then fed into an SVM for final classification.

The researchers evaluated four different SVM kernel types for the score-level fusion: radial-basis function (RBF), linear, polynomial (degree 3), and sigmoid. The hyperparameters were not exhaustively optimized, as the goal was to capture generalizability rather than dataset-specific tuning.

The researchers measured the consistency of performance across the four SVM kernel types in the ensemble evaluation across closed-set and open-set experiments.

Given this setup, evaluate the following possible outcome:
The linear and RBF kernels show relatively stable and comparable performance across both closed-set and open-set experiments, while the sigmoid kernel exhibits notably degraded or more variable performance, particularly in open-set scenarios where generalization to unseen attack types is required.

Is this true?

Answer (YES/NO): NO